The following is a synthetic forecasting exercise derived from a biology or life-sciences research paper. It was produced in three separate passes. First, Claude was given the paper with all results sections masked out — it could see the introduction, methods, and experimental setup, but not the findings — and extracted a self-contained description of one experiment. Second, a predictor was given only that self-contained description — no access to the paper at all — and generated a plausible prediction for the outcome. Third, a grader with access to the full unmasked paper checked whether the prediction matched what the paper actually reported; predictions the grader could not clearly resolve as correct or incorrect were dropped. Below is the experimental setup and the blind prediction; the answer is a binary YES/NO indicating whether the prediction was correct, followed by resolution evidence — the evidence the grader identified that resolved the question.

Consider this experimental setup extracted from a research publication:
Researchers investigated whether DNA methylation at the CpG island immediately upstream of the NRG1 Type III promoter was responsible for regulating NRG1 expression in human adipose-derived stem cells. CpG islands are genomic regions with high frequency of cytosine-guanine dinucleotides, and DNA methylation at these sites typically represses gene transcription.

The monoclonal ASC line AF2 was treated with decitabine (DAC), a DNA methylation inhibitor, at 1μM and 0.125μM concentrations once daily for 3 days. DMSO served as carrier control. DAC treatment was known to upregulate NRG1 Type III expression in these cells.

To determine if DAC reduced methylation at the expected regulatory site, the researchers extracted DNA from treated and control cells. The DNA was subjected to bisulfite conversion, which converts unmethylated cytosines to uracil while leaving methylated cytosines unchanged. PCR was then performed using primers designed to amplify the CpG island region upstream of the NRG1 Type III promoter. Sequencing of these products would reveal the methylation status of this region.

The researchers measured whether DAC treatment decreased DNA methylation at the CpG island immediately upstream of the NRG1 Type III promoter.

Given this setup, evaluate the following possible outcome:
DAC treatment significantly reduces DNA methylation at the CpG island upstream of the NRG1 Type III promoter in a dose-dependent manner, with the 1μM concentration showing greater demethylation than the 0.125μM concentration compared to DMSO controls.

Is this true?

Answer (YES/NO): NO